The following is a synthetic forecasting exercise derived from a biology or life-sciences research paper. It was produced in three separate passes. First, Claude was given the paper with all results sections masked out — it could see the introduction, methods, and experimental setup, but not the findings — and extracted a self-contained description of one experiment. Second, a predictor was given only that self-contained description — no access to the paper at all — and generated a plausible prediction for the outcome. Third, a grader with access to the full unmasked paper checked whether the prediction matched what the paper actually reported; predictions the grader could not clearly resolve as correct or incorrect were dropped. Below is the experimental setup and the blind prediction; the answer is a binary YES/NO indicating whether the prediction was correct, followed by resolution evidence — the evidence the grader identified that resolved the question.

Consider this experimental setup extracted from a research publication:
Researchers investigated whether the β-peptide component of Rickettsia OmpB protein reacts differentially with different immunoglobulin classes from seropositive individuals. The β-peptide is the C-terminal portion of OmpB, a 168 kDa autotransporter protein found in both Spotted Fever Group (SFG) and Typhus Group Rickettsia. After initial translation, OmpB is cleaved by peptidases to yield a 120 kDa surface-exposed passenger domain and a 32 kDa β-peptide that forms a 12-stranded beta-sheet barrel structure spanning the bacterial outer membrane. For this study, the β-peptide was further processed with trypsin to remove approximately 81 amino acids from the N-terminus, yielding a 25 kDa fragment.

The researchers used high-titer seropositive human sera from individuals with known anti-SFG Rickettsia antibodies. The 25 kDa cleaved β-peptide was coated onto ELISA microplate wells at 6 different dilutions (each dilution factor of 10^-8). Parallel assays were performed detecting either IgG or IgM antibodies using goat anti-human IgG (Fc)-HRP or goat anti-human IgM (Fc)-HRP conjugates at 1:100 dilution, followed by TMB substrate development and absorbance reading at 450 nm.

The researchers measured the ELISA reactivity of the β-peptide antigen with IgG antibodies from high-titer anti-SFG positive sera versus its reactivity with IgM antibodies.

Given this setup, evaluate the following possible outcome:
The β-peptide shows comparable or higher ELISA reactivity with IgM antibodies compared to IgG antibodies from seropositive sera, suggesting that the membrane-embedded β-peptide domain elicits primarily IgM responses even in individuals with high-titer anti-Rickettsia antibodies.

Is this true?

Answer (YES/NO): YES